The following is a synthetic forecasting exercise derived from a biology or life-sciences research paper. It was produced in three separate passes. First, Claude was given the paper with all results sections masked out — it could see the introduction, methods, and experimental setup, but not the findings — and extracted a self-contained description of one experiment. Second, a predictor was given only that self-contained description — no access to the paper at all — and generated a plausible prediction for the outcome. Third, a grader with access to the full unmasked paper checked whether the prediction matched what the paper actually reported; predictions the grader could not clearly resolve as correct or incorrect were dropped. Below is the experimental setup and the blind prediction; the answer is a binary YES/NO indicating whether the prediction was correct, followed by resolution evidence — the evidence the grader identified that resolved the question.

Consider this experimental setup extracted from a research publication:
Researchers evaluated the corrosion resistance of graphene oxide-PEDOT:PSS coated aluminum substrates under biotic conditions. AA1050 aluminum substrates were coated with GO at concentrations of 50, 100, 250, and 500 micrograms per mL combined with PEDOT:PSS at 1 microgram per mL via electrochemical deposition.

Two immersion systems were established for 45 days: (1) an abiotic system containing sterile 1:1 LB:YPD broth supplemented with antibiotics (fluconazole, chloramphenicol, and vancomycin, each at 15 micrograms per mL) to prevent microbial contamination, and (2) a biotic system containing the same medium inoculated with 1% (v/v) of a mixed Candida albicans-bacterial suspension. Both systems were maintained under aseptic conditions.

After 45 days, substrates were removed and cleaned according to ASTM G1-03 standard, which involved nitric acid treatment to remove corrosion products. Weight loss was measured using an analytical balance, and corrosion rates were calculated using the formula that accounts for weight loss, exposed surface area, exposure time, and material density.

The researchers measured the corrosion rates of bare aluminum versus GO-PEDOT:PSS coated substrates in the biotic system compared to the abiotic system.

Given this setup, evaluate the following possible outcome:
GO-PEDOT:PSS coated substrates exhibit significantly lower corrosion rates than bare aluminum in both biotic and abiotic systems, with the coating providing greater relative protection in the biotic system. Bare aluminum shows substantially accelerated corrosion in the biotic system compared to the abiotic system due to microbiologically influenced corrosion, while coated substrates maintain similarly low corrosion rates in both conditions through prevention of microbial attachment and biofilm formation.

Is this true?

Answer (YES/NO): NO